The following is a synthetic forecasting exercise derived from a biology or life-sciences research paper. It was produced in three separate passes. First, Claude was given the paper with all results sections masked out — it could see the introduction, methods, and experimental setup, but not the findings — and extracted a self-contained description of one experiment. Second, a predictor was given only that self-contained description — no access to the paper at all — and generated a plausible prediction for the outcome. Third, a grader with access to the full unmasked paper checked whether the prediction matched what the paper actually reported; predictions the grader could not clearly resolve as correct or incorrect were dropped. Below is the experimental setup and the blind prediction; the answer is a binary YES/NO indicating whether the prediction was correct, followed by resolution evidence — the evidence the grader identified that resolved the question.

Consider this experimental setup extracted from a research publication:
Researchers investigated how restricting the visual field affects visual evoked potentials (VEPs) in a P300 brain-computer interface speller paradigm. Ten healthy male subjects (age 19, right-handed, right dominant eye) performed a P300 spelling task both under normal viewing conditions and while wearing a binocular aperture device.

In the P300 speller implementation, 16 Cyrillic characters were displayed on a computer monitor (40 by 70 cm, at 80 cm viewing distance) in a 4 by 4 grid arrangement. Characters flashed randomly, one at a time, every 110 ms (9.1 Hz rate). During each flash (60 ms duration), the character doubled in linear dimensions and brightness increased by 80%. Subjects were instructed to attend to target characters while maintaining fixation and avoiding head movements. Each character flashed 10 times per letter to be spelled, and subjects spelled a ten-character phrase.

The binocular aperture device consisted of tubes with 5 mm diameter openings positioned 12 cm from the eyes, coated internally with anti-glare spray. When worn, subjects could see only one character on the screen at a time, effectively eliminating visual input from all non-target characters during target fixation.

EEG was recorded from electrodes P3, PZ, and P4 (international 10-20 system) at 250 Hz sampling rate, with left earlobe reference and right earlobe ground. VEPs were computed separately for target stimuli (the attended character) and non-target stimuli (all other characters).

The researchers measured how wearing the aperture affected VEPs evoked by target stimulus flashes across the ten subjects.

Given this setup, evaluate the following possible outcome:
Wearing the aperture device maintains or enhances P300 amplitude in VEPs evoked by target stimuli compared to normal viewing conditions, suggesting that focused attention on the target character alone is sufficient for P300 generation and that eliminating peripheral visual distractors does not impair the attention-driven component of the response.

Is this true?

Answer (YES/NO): YES